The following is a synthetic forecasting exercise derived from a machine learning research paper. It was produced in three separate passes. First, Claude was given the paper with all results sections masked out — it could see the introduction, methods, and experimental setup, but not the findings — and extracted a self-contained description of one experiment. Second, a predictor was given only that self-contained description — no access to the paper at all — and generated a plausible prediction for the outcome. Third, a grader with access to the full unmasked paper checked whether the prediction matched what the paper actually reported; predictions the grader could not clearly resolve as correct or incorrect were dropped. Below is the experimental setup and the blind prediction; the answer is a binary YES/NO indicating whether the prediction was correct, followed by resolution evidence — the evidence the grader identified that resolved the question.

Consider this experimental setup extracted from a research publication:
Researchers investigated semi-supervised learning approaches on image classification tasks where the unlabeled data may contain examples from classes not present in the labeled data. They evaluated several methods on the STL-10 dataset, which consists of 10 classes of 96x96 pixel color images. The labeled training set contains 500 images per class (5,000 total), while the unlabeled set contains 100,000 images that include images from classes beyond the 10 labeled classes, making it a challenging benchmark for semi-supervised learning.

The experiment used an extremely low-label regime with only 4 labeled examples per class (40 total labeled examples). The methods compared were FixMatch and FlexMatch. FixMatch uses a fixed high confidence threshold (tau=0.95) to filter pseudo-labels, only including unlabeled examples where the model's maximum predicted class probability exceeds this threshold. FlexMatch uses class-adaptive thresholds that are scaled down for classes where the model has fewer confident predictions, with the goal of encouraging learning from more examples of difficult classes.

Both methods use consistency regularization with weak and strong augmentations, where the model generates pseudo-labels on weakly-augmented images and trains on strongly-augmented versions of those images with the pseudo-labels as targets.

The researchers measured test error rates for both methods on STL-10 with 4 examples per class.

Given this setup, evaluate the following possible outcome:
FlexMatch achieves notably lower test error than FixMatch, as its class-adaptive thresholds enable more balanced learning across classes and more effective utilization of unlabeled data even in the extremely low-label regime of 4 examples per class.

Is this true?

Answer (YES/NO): YES